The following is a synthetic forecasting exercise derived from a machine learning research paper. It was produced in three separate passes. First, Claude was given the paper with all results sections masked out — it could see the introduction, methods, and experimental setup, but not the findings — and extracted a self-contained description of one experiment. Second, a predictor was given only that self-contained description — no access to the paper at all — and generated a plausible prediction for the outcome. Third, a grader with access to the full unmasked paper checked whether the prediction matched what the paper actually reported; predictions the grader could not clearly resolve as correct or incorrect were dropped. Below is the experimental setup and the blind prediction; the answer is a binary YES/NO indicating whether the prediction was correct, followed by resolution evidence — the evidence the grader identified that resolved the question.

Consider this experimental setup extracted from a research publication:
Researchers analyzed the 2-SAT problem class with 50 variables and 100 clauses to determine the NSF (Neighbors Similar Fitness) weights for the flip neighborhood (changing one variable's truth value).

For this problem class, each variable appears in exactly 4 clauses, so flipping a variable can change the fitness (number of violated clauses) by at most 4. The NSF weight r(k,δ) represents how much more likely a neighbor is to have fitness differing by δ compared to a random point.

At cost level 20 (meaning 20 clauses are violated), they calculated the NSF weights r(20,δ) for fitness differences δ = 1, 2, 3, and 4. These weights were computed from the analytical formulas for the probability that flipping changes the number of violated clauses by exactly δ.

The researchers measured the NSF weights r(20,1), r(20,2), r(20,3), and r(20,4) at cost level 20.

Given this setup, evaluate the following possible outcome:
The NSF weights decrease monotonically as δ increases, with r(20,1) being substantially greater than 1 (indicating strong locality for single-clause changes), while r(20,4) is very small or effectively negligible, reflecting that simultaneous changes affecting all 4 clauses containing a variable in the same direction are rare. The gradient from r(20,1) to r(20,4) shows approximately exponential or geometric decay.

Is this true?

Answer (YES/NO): NO